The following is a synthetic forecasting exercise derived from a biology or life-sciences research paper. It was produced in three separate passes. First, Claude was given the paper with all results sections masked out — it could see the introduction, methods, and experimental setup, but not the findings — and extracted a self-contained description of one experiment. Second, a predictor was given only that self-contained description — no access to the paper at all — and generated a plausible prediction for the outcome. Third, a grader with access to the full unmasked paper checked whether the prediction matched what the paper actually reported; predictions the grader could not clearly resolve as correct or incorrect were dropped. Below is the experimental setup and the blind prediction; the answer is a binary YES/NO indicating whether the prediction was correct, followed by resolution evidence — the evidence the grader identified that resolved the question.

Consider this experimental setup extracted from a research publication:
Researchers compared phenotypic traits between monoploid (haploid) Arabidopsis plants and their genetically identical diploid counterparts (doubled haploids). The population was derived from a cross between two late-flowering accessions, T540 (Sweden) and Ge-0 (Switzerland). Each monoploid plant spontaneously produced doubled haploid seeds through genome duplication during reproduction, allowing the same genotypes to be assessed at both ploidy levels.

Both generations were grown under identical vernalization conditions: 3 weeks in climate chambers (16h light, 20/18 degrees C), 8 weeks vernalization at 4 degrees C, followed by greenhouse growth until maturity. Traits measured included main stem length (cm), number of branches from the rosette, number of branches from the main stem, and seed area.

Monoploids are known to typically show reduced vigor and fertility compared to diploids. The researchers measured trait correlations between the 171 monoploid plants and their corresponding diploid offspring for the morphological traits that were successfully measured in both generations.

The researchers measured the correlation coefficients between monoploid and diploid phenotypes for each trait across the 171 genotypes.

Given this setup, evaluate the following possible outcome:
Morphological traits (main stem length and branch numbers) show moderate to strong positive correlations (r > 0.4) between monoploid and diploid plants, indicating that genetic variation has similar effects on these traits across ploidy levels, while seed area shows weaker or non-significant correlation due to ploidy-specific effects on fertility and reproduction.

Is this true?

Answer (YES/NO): NO